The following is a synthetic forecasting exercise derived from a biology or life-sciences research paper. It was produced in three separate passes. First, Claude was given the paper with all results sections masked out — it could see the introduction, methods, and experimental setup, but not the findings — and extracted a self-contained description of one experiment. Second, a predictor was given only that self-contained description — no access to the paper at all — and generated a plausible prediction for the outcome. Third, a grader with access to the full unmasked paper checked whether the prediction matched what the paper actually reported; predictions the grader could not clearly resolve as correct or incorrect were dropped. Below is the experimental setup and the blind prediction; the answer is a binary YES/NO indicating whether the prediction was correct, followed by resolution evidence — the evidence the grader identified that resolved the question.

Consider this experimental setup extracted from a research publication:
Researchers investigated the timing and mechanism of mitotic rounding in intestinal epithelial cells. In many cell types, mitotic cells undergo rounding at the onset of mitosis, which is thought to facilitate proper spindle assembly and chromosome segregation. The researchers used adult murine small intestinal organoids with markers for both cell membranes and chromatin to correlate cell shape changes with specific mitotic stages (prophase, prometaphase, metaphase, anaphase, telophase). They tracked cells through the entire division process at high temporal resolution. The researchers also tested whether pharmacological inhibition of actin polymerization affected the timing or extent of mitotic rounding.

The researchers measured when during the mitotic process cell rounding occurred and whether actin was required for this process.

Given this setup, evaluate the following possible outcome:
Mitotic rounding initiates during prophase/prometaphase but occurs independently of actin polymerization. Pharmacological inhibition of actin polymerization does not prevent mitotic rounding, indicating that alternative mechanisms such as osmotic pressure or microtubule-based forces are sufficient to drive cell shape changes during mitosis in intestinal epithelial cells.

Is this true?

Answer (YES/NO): NO